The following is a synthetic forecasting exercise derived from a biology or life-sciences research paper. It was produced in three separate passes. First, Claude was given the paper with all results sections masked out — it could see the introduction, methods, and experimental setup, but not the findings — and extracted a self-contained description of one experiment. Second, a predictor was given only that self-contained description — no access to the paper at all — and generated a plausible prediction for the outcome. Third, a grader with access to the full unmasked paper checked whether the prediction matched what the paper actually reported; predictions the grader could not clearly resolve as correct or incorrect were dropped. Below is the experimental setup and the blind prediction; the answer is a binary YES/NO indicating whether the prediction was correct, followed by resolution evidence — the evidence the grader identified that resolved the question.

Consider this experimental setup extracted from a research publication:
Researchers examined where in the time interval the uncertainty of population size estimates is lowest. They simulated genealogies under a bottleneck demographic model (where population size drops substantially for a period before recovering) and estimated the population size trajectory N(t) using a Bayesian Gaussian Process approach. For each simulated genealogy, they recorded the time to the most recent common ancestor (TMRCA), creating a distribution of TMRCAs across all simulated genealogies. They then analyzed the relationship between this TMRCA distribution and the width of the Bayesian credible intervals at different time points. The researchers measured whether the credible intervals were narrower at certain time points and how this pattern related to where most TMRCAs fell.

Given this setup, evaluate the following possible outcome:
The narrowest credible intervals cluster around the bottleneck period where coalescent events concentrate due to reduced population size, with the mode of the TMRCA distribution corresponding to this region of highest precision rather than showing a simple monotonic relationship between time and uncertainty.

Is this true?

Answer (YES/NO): YES